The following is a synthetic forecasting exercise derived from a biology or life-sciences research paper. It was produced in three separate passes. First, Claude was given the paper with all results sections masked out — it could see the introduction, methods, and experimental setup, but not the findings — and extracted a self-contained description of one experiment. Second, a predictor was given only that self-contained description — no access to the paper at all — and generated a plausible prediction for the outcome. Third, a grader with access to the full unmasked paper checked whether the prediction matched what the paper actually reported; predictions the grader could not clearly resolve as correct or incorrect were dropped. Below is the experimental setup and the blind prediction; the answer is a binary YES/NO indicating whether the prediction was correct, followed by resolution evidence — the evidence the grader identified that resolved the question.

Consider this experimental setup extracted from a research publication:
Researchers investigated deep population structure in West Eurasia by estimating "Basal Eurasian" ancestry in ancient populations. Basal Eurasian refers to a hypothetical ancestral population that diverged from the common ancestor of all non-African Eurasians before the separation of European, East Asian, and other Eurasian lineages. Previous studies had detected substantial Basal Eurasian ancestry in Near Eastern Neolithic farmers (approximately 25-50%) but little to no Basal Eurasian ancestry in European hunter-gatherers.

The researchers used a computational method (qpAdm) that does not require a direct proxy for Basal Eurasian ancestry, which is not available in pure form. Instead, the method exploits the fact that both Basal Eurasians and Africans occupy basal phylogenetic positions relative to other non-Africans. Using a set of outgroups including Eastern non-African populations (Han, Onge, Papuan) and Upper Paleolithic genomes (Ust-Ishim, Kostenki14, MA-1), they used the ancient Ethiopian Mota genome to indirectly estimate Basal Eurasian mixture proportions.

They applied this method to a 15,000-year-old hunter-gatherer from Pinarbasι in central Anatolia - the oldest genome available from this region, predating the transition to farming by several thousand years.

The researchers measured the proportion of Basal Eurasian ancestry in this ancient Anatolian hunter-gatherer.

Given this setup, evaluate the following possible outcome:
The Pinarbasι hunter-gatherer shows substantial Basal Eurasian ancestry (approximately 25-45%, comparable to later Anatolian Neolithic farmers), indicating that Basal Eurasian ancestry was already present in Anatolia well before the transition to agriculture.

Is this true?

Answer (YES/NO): YES